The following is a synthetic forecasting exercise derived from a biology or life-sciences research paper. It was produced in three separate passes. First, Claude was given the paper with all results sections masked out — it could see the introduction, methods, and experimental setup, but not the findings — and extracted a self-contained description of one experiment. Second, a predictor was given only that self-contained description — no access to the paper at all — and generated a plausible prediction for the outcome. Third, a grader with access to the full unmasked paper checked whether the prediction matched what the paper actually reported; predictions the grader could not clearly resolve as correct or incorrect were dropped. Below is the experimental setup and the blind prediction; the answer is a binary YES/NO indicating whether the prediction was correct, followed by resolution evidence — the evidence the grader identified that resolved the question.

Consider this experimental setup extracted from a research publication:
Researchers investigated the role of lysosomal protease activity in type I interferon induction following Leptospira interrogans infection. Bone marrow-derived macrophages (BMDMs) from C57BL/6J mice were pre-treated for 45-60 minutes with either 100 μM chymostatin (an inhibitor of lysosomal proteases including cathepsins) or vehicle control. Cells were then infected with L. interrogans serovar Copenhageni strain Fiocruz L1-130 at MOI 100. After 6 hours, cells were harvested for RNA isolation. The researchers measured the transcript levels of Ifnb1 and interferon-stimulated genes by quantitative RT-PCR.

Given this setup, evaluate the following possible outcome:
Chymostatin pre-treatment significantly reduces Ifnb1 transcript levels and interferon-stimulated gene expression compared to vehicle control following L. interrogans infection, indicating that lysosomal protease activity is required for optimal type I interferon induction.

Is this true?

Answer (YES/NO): NO